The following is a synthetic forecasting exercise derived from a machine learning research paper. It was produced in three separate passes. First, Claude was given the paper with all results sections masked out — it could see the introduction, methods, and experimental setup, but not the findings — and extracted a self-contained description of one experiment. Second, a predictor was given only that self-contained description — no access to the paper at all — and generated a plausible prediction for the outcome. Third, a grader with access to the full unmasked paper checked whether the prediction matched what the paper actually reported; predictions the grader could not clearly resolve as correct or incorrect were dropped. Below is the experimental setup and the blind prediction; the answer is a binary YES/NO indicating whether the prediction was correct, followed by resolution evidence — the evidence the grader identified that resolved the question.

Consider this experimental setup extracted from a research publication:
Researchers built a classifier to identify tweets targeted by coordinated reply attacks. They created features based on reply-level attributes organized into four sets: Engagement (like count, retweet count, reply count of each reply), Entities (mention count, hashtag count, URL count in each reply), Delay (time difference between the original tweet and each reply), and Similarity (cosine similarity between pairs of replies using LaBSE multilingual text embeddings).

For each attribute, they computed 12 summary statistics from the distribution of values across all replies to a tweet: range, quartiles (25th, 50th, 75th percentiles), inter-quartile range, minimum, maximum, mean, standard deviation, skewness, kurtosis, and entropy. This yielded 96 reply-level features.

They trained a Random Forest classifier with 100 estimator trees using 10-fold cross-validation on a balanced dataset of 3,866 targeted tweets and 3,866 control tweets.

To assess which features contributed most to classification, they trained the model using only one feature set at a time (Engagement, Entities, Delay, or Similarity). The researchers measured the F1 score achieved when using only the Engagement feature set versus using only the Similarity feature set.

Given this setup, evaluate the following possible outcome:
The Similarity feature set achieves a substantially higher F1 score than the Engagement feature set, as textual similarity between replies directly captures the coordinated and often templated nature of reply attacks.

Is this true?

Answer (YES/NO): NO